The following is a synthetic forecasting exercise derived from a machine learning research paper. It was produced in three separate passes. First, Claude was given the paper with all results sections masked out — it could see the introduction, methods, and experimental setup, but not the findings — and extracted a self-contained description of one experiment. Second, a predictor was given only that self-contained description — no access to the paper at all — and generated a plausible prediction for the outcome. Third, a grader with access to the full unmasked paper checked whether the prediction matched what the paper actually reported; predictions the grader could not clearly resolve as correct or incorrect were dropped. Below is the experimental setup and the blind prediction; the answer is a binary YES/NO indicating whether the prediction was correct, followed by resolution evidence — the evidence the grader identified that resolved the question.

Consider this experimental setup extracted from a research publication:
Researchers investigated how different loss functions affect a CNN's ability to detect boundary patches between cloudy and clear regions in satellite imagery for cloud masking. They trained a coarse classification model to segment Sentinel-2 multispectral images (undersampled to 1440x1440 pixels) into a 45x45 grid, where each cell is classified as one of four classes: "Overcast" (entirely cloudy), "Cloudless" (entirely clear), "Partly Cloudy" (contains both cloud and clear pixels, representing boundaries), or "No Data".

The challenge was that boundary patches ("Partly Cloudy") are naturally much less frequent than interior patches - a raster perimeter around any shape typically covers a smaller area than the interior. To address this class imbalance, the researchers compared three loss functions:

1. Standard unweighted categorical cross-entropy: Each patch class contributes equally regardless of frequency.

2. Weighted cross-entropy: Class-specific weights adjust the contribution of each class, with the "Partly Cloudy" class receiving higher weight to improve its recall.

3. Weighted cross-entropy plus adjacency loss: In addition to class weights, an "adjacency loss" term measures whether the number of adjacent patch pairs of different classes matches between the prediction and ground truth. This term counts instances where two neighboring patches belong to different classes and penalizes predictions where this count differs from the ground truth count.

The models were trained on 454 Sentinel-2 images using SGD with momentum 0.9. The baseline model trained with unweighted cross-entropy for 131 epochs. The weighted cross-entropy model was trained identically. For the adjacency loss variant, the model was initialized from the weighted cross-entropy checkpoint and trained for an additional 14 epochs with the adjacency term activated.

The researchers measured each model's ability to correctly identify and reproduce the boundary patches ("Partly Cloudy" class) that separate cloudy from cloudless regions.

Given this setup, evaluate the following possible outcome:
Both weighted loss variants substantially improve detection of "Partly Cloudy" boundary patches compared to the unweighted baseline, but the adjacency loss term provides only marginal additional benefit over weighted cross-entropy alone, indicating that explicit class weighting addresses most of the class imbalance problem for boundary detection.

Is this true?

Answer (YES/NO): NO